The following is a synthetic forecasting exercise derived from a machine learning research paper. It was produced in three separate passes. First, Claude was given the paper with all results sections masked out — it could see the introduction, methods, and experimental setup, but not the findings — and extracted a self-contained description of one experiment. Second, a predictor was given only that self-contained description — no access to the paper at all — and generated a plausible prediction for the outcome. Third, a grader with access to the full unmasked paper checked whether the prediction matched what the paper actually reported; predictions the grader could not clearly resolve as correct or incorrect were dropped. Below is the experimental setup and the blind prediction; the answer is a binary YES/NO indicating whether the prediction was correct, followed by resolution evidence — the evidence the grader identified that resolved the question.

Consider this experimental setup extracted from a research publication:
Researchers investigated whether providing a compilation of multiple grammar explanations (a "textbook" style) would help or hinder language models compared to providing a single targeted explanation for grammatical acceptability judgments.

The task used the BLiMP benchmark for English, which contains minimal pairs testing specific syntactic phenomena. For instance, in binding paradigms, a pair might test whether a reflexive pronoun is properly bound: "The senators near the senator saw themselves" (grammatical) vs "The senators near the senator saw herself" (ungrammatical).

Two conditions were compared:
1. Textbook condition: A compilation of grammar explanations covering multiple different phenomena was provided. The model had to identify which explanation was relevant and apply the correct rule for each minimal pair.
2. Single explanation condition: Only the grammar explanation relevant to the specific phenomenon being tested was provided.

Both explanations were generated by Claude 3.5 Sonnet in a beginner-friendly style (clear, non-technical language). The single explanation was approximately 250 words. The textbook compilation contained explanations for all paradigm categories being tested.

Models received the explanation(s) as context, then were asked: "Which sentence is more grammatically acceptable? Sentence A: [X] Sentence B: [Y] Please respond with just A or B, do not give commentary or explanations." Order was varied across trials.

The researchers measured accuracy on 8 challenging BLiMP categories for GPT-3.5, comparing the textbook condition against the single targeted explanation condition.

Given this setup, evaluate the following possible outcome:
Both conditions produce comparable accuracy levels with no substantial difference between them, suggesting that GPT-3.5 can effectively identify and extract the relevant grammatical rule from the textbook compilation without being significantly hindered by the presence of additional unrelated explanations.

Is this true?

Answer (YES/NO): NO